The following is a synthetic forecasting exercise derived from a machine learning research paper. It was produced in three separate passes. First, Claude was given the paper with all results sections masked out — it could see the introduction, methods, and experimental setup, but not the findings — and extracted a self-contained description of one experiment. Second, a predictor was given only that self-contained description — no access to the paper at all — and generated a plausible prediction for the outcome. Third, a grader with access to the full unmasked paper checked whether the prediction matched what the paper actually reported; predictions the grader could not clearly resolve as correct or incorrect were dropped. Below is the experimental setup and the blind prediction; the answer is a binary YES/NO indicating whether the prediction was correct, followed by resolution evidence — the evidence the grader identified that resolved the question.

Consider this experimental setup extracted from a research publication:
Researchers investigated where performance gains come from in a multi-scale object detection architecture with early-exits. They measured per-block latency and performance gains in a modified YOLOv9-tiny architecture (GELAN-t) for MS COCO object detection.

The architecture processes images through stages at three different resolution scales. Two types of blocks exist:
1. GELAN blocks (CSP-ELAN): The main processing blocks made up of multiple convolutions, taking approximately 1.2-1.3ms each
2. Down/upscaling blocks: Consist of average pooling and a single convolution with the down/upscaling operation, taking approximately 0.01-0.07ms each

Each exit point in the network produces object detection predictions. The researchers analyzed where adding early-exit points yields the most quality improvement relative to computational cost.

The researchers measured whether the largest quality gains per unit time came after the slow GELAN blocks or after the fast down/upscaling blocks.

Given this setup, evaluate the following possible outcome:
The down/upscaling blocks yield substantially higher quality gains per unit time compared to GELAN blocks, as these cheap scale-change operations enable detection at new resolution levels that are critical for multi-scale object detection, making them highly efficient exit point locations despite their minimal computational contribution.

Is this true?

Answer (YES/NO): YES